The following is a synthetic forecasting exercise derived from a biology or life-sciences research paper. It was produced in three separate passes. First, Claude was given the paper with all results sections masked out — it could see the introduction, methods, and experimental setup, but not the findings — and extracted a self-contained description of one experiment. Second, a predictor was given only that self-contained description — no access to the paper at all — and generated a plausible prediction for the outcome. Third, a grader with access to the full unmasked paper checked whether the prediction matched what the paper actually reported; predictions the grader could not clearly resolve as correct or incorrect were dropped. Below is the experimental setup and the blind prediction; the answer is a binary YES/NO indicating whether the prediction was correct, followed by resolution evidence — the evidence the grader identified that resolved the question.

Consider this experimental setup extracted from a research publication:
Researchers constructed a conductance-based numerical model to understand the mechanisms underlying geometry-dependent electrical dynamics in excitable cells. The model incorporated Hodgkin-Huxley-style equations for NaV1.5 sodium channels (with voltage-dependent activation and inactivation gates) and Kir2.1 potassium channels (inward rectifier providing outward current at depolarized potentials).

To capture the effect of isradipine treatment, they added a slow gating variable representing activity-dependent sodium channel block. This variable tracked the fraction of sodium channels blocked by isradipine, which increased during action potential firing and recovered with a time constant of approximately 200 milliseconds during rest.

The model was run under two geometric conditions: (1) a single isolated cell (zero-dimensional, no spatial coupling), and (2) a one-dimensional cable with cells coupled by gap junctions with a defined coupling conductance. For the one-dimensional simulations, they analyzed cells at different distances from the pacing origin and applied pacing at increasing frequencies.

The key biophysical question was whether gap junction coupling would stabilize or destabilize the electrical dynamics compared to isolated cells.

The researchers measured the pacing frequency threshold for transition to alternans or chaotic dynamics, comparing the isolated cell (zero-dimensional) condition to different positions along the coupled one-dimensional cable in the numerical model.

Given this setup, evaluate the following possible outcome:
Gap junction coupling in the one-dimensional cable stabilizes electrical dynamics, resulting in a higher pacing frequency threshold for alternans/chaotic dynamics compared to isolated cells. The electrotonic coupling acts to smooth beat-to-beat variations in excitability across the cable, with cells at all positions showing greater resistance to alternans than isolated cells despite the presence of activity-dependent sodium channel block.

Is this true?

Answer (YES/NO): NO